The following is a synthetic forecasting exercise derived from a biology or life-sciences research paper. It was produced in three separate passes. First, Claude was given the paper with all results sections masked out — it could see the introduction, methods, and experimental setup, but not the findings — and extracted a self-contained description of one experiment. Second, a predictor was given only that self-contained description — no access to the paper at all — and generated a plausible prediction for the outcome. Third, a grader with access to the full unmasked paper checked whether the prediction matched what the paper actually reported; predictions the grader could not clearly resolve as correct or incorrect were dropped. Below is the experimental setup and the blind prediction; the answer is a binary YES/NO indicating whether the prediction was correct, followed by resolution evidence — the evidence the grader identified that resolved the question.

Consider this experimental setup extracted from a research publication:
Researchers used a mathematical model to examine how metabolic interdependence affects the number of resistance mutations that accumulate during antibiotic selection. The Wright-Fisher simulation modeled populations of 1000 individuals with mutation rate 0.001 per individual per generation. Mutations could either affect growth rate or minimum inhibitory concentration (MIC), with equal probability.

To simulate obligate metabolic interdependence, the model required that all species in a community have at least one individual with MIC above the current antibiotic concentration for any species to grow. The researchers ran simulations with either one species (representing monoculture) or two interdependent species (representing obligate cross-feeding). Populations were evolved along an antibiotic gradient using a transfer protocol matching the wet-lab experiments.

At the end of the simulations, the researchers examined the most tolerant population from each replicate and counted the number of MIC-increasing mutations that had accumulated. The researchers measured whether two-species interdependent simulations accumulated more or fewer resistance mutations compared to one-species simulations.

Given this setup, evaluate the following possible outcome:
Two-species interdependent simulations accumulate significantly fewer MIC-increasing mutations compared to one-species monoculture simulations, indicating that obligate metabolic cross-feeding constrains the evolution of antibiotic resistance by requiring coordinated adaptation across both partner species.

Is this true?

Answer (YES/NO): YES